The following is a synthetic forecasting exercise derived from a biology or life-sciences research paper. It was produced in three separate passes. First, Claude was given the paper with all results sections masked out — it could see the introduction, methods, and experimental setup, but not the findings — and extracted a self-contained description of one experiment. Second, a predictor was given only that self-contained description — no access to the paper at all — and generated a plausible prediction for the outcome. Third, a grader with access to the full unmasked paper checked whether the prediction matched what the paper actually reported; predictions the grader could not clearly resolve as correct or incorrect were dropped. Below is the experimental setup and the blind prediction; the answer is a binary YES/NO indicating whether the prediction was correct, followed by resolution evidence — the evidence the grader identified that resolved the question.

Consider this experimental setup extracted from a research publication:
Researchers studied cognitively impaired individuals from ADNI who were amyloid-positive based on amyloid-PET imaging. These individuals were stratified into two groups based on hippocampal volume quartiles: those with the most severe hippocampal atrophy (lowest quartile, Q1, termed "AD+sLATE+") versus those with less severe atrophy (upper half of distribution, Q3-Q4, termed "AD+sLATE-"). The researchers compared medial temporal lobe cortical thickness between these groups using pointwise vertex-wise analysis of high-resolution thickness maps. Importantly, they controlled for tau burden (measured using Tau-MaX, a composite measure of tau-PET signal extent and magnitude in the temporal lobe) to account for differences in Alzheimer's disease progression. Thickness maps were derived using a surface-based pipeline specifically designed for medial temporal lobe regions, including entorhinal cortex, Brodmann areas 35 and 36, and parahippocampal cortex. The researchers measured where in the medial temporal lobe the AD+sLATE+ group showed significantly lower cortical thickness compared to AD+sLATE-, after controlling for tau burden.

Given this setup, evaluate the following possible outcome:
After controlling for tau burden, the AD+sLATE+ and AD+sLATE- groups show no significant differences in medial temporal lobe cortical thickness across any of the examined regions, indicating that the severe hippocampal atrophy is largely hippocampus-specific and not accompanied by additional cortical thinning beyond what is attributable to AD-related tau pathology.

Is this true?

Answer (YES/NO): NO